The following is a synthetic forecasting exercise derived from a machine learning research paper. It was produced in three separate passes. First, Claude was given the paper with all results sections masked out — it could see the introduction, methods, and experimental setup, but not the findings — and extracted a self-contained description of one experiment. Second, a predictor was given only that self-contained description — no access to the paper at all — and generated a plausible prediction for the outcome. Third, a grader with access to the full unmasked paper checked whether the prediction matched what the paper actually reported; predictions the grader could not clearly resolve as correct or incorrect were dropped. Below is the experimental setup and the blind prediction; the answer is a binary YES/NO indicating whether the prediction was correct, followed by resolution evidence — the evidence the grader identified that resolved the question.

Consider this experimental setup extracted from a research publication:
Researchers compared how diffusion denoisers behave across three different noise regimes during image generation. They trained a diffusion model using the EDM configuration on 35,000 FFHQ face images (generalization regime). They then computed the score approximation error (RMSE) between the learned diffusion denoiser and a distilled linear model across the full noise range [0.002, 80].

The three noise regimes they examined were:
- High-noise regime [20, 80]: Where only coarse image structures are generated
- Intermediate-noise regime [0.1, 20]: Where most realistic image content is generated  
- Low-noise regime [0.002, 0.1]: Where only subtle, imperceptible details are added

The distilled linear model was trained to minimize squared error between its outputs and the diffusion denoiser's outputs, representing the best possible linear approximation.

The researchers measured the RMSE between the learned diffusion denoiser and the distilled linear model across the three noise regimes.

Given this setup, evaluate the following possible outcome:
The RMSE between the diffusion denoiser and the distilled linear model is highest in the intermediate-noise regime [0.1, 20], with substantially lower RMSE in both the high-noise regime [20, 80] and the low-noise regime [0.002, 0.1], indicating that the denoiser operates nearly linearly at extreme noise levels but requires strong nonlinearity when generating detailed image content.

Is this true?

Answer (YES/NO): YES